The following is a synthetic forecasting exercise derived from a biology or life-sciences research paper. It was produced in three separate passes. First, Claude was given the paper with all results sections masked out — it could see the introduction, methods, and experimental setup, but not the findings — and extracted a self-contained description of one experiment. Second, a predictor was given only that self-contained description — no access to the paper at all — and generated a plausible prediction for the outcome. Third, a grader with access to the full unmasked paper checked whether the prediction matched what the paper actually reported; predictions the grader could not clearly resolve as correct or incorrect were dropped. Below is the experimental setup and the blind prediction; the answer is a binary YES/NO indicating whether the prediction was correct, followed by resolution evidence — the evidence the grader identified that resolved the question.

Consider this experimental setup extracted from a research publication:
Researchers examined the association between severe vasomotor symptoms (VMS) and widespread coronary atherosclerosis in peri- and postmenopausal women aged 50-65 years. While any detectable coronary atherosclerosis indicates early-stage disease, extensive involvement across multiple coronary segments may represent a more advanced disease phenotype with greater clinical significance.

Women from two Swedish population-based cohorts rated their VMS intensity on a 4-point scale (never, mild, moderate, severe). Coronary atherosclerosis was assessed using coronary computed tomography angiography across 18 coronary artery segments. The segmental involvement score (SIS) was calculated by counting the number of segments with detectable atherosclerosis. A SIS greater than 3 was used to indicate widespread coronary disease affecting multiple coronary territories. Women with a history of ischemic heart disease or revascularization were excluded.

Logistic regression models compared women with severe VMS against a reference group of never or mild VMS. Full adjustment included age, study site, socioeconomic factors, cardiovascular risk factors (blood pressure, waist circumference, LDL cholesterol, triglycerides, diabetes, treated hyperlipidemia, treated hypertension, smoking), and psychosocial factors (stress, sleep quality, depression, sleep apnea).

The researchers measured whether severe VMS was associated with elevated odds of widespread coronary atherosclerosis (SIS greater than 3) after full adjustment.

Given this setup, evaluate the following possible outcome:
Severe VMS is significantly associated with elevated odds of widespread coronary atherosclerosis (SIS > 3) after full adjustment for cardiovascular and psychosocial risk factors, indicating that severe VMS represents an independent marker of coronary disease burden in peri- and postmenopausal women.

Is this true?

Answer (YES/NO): NO